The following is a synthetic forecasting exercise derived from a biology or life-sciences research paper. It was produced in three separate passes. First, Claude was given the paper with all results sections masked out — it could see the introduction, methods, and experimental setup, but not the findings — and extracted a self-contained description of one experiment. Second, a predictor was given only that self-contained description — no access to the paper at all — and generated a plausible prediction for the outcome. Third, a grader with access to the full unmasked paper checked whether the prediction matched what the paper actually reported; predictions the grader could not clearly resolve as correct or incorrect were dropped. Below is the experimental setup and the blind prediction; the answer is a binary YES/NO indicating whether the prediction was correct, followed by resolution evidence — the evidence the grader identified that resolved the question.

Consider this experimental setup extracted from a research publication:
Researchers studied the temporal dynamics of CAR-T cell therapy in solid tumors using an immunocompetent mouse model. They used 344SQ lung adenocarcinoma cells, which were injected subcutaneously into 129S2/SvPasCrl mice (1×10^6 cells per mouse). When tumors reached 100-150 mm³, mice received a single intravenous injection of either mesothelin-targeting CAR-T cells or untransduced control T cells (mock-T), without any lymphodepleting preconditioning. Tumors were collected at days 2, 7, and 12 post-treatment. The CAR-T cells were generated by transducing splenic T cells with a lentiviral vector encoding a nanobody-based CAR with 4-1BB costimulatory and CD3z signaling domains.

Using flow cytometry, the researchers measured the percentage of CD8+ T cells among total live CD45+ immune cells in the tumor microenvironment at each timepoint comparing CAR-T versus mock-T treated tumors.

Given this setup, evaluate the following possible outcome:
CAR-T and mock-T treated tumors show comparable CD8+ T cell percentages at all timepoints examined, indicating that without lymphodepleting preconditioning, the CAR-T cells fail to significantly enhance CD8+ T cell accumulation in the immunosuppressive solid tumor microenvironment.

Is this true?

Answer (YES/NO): NO